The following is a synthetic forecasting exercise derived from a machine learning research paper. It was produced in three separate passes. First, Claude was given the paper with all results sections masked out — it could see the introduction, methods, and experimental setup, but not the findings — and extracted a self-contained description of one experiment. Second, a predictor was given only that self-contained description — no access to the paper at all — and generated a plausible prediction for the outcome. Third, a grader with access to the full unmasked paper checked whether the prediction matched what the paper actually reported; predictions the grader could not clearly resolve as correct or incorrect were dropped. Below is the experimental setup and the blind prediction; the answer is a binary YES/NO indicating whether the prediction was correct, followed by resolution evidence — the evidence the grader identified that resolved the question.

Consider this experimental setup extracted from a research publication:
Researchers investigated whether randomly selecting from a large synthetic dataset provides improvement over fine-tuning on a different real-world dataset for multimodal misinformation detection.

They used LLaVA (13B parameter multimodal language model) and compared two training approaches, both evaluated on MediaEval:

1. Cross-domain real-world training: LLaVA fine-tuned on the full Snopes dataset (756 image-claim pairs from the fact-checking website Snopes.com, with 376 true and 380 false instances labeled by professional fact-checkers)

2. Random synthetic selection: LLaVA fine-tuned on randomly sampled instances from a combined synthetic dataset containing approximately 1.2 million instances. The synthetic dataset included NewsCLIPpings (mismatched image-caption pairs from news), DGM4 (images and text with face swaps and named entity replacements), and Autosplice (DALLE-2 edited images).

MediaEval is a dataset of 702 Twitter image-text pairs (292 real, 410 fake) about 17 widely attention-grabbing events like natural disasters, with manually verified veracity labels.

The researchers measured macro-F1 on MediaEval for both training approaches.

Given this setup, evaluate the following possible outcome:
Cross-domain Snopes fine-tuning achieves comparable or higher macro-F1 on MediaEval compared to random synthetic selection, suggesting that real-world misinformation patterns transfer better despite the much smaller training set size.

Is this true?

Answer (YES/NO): NO